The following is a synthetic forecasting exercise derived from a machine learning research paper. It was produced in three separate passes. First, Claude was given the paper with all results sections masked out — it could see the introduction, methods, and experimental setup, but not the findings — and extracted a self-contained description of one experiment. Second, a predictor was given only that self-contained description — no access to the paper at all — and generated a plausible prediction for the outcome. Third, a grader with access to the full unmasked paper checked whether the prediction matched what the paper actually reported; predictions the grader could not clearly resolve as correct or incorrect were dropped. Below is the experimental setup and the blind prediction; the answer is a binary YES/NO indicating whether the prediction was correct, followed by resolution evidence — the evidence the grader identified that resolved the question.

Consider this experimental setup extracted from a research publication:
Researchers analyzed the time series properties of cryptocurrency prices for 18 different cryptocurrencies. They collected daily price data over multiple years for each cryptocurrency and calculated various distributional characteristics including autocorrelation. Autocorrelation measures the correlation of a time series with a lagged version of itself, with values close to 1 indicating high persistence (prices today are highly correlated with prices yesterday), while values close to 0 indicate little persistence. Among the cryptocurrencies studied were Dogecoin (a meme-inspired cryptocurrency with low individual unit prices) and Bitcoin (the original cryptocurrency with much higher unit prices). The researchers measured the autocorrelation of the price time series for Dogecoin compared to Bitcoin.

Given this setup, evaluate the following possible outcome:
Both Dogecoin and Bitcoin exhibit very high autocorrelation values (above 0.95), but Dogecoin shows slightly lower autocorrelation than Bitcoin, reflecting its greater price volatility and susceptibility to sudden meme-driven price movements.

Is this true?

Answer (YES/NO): NO